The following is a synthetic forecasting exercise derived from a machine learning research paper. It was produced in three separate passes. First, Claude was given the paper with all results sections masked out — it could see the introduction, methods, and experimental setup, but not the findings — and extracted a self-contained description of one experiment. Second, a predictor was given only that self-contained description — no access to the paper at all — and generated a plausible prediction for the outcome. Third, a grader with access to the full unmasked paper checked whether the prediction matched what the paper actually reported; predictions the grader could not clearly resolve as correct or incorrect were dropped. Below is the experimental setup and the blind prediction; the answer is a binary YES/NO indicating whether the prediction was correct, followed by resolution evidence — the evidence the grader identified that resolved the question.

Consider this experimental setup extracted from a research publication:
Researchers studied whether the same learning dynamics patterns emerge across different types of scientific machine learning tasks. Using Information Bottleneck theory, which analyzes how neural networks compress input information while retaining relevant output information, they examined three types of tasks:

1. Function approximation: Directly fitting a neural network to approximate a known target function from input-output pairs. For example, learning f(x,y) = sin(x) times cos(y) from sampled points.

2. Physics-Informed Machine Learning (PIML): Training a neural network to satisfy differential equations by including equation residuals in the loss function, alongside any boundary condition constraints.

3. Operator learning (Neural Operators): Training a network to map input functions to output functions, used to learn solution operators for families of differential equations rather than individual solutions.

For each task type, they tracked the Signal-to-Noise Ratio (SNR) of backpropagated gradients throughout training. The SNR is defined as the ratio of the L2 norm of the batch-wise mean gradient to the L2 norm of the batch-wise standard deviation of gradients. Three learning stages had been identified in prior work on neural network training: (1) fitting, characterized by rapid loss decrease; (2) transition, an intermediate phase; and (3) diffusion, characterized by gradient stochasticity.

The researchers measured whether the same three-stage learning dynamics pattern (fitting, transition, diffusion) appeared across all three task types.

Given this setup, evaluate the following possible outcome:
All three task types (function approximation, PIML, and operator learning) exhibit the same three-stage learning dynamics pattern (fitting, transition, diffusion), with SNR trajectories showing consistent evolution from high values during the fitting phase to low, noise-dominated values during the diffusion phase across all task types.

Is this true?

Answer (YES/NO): NO